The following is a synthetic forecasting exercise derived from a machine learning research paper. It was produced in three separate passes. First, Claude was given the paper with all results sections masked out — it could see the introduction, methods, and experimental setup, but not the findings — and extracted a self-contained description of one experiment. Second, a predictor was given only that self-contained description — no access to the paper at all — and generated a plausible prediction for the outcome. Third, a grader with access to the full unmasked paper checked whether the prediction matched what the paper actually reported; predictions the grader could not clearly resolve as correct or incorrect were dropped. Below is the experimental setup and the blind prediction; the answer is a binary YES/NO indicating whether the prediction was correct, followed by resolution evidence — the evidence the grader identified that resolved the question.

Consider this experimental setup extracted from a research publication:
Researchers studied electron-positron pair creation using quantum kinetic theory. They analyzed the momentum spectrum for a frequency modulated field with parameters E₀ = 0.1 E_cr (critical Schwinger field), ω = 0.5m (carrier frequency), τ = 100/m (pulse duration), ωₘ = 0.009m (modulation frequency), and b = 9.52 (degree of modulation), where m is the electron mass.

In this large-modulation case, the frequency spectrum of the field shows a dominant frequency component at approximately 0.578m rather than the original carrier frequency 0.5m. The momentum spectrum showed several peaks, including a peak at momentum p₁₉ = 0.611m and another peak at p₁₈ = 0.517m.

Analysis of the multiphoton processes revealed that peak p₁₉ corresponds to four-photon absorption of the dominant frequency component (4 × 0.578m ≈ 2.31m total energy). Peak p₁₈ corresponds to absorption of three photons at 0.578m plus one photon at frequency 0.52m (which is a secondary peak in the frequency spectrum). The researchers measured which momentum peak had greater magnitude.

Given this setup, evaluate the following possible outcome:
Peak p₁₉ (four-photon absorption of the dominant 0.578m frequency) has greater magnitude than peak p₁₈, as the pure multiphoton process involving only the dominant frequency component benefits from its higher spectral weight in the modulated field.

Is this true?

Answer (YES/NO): NO